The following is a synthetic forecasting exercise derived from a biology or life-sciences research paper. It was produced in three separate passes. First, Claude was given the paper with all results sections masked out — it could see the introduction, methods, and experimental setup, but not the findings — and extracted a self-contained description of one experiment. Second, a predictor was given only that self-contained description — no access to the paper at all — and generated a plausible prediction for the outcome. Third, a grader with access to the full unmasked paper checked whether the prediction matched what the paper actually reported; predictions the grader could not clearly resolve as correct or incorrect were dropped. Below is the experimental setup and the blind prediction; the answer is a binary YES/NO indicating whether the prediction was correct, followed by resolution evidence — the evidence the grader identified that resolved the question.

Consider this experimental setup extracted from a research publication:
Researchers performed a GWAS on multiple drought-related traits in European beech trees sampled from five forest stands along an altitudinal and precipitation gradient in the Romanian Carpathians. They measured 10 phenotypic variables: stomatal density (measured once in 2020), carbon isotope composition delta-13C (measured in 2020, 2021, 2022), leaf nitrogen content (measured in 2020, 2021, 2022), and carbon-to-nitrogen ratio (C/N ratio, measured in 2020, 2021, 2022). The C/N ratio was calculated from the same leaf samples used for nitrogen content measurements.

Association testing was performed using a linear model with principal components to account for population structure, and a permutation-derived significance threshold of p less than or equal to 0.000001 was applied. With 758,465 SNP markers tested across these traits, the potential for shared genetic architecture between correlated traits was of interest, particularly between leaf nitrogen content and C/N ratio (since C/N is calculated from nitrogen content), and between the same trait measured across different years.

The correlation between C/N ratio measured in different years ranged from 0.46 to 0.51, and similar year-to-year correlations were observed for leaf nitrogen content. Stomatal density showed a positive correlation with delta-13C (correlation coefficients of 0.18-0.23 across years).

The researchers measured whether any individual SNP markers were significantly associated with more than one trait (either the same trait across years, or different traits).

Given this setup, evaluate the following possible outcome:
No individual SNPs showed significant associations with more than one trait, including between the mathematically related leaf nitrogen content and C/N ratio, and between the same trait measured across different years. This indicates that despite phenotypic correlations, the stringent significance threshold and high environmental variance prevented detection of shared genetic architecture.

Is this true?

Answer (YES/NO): YES